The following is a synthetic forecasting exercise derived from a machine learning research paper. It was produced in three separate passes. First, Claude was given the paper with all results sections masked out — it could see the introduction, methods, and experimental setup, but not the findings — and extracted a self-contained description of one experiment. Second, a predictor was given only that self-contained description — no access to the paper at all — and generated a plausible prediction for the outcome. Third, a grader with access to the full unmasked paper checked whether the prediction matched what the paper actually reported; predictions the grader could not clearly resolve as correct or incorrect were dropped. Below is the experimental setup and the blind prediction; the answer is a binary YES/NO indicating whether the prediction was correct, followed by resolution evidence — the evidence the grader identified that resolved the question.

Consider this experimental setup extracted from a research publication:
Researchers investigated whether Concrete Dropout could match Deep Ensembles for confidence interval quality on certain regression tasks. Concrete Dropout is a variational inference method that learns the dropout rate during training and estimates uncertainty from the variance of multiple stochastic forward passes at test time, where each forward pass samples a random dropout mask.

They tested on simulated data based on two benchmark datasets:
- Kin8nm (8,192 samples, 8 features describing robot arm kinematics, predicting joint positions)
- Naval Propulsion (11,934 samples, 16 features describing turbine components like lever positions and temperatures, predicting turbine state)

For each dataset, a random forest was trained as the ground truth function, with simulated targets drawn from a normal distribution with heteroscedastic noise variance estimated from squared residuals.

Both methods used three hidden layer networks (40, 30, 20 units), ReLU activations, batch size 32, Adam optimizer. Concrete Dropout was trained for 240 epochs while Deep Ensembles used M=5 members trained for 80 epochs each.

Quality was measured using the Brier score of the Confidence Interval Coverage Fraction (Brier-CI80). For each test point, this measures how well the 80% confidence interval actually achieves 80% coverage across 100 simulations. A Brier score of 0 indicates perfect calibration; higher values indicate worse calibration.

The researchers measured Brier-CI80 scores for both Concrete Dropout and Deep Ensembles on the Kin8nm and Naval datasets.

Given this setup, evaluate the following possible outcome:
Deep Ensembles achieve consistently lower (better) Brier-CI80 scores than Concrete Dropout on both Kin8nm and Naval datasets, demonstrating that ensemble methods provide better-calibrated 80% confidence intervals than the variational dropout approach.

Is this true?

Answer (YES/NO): YES